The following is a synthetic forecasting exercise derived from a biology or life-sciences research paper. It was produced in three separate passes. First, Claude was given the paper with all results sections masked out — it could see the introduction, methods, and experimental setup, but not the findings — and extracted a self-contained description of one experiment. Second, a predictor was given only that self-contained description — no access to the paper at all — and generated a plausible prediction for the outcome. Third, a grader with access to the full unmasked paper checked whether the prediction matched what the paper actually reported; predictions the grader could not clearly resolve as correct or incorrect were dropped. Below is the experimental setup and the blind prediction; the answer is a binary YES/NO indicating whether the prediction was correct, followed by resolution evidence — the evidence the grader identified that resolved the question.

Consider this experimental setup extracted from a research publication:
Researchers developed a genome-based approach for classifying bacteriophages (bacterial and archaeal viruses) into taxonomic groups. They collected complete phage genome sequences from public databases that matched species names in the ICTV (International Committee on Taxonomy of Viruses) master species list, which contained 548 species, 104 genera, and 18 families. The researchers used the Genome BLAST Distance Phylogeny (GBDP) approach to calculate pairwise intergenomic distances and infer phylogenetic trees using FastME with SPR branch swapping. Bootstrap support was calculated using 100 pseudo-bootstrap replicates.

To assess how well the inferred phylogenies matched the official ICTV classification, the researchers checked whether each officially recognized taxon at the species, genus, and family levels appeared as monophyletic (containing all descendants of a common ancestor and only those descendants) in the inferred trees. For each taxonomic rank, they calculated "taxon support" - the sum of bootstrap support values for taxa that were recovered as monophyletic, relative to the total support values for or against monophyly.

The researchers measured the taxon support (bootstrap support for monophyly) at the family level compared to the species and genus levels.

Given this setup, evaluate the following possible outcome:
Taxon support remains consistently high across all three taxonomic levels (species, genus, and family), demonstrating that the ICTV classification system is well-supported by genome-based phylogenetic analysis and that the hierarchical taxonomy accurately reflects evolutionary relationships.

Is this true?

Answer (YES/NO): NO